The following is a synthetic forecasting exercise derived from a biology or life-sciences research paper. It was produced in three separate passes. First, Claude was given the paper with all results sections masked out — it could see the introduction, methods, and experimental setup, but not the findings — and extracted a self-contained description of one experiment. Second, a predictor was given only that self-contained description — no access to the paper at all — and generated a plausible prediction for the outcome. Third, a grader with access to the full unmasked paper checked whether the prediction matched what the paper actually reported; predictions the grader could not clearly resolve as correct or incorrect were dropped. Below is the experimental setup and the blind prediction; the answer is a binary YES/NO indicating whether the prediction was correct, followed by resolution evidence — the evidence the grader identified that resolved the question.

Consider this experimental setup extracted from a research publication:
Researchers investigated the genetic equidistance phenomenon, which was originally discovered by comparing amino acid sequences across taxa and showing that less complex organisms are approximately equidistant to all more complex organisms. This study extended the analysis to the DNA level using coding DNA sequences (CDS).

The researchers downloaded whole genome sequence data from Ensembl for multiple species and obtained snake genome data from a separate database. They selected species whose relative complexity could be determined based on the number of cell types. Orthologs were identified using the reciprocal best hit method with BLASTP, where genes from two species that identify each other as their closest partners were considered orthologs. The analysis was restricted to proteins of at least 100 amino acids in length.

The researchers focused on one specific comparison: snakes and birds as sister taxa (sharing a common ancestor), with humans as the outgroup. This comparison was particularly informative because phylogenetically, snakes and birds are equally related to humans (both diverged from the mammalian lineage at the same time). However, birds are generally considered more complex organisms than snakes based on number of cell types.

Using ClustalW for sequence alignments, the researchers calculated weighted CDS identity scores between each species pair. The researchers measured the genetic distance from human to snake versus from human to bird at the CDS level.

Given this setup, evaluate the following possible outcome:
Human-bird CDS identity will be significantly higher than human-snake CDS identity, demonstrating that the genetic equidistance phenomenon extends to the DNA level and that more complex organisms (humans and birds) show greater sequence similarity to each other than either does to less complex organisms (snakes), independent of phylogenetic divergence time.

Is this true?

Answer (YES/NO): YES